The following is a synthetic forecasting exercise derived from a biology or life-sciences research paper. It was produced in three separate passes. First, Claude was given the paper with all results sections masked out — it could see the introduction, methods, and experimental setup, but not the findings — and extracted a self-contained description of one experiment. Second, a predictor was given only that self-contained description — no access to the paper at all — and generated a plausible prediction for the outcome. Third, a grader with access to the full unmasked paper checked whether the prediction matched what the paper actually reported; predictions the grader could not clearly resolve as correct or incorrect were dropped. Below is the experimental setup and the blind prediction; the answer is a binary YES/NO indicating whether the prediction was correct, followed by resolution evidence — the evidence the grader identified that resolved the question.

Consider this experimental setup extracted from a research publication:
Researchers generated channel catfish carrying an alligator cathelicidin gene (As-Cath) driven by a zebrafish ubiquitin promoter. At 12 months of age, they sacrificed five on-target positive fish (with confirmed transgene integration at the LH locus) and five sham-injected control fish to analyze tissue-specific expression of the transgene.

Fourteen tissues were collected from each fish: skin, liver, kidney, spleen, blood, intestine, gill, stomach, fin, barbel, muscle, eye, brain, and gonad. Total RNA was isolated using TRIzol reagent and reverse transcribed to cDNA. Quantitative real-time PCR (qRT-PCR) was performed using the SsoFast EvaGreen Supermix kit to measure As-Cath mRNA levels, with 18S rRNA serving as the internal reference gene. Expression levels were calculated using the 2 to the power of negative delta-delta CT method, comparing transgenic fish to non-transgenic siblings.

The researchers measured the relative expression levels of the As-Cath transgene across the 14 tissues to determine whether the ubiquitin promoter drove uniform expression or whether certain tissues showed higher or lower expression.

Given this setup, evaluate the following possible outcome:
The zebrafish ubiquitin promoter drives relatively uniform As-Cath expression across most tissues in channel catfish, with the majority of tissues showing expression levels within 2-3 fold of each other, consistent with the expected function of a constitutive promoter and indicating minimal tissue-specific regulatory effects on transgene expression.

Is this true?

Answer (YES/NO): NO